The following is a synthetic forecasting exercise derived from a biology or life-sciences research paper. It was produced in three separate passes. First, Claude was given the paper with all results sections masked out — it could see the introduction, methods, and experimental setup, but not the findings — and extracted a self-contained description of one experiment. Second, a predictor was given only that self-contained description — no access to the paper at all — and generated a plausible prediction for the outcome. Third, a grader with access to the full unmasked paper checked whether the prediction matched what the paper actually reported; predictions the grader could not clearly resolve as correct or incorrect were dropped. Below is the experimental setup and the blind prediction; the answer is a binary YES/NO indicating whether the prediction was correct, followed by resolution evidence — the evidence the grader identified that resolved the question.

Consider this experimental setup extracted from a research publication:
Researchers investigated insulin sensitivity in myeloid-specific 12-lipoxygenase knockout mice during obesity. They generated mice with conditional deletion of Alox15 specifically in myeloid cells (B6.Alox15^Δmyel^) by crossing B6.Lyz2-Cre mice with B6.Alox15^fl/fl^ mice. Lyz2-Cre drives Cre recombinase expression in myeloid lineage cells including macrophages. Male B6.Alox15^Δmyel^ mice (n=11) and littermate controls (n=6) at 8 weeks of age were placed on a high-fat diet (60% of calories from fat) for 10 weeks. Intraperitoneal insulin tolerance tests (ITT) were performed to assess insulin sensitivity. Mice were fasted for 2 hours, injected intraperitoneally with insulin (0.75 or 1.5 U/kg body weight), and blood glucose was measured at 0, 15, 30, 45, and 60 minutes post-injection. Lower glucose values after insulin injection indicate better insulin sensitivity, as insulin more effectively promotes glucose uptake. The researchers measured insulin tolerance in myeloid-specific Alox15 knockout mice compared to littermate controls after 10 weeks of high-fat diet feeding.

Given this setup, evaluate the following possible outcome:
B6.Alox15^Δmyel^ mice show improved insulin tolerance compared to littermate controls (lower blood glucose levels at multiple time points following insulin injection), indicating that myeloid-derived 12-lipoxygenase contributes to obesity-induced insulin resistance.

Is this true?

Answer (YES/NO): NO